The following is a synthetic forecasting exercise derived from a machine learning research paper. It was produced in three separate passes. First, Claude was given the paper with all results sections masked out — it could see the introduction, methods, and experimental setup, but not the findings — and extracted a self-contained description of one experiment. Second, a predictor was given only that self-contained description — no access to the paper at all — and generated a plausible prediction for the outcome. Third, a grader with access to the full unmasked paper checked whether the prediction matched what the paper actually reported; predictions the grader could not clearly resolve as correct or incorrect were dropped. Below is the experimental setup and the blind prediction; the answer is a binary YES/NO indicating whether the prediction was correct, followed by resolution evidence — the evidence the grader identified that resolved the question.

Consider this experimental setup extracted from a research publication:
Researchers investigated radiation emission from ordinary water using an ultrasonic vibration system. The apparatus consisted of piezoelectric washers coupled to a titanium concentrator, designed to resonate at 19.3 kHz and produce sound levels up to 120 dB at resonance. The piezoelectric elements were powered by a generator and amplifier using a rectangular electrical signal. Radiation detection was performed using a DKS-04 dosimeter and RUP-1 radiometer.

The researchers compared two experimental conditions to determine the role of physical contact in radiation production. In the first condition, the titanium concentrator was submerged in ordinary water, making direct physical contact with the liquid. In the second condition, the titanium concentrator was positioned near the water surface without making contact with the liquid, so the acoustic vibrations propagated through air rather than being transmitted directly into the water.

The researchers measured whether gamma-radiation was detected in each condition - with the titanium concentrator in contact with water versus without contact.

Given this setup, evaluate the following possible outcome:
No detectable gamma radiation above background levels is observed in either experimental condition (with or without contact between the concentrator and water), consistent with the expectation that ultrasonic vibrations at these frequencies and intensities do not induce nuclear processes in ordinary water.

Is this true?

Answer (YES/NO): NO